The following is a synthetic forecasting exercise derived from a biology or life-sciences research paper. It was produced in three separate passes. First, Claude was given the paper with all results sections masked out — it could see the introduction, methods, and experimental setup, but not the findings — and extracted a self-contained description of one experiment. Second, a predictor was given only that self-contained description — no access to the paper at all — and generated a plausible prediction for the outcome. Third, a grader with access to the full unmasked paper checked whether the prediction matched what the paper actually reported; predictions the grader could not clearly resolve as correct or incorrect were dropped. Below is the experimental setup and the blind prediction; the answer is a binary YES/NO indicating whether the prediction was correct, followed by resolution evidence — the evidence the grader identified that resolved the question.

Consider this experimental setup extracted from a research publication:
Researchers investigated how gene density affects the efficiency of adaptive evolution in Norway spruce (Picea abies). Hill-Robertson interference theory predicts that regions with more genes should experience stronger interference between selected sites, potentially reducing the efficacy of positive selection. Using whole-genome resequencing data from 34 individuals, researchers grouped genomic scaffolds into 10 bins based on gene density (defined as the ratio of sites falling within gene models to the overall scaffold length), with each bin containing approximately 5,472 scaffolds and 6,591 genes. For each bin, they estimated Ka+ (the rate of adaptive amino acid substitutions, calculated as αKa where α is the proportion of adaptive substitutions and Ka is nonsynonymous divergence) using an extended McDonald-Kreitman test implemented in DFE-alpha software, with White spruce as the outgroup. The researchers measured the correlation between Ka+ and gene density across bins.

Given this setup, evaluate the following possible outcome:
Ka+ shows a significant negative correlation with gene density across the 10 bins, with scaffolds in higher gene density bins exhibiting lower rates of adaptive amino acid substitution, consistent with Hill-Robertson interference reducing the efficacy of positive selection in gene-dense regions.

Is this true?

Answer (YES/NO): NO